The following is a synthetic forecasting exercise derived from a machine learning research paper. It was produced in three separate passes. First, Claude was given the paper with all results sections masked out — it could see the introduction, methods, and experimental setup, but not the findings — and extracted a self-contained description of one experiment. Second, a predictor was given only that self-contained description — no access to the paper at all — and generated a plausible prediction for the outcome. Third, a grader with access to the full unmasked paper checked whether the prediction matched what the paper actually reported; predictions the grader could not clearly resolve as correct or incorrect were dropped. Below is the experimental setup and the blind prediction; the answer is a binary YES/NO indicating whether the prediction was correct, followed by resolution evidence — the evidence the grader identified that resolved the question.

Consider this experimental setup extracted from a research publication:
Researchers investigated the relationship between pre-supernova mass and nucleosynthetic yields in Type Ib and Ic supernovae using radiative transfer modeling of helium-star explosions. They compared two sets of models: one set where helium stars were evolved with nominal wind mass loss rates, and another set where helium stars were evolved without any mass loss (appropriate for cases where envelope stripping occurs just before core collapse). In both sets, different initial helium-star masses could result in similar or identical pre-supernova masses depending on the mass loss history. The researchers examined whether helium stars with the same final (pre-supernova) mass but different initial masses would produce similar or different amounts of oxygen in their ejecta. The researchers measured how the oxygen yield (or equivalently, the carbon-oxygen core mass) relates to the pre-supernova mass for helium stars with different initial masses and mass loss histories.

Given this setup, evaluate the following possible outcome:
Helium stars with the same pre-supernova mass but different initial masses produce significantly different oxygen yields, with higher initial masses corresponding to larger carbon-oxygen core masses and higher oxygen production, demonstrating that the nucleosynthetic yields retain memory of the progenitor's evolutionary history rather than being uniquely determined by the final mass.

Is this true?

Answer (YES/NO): NO